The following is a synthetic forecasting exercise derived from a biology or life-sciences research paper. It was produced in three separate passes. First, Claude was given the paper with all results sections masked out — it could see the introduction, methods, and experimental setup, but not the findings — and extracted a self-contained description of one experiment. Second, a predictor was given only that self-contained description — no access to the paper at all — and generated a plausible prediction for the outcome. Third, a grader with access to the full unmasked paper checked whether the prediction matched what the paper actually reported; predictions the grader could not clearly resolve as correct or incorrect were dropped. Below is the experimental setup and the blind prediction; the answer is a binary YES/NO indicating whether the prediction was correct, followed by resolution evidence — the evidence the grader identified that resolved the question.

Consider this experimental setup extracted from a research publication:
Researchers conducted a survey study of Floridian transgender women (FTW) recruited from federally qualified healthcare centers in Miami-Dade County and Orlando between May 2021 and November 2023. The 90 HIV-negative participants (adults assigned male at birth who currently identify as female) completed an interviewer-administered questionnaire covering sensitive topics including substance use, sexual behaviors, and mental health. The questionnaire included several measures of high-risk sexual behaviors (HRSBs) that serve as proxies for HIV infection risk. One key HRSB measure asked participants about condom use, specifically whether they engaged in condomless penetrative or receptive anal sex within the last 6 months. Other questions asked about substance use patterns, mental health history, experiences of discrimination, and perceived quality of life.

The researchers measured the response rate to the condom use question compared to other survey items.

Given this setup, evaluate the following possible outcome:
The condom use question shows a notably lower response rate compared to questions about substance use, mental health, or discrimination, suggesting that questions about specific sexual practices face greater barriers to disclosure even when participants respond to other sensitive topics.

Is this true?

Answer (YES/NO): YES